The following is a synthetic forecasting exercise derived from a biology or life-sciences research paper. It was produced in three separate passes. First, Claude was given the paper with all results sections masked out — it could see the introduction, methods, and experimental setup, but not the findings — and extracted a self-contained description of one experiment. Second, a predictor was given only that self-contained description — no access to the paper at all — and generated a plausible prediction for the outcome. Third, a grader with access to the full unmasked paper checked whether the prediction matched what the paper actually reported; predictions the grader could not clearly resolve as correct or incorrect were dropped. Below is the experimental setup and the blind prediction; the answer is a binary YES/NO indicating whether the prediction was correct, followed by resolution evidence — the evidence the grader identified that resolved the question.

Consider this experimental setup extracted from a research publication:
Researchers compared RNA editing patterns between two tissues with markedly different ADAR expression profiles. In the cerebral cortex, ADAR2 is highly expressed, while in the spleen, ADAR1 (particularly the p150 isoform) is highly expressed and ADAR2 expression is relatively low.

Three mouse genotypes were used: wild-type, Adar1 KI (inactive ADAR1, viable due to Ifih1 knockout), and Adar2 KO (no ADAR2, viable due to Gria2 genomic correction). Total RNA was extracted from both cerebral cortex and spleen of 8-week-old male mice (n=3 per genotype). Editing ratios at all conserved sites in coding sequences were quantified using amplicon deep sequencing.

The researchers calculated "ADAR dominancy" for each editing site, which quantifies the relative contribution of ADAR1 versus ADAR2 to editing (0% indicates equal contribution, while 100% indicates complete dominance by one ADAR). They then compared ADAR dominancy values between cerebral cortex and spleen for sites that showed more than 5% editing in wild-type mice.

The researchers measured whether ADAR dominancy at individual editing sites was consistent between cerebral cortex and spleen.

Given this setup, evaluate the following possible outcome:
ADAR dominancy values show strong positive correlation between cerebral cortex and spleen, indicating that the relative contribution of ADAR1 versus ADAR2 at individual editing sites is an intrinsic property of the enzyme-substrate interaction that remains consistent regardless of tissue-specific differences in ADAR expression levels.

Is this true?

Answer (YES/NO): YES